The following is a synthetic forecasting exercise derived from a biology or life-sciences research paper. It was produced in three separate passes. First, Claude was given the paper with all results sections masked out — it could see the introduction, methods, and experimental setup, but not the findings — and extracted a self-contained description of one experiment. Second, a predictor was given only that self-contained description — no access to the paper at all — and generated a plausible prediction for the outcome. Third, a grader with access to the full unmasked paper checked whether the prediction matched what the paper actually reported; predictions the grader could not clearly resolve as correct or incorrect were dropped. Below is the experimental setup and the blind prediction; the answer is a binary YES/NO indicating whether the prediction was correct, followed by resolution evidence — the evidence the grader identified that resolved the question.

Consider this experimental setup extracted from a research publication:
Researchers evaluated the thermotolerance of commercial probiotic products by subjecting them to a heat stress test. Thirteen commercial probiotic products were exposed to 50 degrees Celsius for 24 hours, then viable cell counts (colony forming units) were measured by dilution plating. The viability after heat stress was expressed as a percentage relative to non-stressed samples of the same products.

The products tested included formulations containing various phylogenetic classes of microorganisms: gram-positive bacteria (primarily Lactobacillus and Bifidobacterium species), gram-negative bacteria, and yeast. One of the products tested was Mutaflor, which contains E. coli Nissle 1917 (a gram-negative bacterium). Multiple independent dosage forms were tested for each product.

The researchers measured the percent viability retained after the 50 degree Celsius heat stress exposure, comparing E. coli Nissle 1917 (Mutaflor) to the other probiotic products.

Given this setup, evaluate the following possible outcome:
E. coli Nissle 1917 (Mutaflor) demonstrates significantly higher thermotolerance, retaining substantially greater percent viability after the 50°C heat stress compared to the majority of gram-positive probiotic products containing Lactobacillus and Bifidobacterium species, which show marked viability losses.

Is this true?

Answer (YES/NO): NO